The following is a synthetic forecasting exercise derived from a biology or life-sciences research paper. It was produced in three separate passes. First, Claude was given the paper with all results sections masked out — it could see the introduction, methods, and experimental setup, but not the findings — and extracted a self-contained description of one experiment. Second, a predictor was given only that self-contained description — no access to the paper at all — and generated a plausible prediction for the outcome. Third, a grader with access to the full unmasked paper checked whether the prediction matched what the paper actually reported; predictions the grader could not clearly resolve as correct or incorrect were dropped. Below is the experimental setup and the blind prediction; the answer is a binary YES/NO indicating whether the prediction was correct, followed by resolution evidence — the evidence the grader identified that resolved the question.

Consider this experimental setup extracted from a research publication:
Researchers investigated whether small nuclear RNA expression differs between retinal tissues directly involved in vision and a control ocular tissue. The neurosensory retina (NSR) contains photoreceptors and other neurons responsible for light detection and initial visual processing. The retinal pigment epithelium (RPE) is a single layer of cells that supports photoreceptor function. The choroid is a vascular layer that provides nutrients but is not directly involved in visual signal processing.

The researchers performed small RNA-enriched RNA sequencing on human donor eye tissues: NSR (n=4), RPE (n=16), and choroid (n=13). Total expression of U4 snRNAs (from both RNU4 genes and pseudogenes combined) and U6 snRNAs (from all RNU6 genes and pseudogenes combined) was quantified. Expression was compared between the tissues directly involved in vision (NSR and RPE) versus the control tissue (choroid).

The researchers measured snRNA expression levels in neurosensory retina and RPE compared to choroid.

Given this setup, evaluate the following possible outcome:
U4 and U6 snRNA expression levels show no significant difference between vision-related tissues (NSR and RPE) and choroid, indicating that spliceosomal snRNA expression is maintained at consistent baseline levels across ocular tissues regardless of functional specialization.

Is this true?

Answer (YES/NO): NO